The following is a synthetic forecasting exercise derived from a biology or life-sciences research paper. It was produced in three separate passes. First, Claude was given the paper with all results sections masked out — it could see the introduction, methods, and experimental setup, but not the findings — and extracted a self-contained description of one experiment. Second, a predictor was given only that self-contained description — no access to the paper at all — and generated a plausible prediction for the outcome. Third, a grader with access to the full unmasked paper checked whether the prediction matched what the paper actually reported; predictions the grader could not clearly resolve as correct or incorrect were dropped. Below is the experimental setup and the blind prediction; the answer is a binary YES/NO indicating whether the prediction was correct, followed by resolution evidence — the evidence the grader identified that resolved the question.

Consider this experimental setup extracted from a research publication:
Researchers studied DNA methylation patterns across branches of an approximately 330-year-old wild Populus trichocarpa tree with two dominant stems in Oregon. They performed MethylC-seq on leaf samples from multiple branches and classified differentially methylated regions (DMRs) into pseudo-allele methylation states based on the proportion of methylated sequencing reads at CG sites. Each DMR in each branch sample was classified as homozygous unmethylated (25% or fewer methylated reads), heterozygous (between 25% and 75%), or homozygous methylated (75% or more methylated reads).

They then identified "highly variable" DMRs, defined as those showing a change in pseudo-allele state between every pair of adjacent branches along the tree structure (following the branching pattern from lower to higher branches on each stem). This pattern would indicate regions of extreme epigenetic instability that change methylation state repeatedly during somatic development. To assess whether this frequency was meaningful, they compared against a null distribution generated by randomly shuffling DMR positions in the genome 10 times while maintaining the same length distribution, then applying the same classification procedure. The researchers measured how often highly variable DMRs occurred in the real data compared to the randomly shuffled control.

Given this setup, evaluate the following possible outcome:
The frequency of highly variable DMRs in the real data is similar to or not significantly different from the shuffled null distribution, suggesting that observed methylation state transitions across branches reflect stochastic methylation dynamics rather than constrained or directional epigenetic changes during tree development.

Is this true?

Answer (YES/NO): NO